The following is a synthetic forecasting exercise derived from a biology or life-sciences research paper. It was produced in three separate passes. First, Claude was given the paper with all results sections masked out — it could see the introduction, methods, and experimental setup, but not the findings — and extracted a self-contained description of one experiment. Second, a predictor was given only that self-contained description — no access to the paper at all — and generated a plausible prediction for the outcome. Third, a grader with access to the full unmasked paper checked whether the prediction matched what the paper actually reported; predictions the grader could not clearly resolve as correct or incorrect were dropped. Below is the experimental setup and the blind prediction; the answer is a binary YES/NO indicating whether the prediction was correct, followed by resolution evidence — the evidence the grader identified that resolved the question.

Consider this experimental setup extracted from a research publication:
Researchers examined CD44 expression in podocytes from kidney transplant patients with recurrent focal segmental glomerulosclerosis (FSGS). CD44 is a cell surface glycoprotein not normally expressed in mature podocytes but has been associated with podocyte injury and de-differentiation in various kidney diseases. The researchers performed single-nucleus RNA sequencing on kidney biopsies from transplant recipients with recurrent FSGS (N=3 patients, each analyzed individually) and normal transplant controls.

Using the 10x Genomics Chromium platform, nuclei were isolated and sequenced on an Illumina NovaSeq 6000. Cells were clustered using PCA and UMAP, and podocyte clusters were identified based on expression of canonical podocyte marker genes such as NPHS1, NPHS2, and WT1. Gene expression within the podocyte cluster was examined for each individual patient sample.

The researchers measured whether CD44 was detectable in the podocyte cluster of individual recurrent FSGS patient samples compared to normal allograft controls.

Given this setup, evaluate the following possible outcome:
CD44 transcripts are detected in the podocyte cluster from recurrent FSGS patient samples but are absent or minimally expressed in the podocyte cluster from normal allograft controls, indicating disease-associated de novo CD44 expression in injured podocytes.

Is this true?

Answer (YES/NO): NO